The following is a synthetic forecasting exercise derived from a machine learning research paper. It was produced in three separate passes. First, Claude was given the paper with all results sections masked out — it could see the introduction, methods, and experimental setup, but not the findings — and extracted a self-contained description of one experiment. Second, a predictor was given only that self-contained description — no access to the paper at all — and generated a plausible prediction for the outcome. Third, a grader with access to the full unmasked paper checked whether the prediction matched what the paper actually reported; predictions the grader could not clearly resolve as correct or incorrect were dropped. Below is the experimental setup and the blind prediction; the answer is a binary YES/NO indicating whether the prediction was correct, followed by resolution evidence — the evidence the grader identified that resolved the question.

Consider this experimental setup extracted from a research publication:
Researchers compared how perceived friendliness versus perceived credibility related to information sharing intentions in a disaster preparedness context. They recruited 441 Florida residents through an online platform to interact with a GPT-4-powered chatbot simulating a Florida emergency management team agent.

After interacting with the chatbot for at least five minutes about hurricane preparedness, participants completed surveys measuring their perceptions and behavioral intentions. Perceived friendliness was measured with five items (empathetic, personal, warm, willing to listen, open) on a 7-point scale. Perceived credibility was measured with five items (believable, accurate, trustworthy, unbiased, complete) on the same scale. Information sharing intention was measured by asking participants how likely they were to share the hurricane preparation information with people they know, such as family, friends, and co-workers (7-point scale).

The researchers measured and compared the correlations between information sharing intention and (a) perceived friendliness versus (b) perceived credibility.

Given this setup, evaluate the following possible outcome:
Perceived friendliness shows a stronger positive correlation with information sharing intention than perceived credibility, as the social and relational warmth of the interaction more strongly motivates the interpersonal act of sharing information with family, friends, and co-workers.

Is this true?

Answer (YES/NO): NO